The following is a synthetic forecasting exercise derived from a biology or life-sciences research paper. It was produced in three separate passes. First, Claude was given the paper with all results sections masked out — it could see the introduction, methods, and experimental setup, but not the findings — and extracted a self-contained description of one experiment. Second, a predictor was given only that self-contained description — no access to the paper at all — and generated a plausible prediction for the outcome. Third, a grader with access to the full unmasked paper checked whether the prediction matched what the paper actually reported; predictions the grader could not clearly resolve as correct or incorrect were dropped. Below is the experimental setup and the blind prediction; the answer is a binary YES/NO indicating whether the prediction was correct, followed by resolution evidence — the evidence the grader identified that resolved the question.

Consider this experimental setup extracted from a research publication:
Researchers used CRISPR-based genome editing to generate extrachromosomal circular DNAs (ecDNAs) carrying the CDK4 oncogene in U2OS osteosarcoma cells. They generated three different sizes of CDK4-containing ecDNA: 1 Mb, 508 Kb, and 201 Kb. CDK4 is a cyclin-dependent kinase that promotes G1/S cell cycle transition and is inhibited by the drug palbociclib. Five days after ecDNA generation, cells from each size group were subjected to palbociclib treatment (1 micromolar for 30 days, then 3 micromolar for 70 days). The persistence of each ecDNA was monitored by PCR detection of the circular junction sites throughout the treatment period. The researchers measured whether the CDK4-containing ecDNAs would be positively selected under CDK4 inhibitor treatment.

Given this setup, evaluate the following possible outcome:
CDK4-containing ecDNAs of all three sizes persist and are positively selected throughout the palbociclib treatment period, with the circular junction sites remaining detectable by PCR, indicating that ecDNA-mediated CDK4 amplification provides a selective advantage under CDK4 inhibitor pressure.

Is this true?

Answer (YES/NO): YES